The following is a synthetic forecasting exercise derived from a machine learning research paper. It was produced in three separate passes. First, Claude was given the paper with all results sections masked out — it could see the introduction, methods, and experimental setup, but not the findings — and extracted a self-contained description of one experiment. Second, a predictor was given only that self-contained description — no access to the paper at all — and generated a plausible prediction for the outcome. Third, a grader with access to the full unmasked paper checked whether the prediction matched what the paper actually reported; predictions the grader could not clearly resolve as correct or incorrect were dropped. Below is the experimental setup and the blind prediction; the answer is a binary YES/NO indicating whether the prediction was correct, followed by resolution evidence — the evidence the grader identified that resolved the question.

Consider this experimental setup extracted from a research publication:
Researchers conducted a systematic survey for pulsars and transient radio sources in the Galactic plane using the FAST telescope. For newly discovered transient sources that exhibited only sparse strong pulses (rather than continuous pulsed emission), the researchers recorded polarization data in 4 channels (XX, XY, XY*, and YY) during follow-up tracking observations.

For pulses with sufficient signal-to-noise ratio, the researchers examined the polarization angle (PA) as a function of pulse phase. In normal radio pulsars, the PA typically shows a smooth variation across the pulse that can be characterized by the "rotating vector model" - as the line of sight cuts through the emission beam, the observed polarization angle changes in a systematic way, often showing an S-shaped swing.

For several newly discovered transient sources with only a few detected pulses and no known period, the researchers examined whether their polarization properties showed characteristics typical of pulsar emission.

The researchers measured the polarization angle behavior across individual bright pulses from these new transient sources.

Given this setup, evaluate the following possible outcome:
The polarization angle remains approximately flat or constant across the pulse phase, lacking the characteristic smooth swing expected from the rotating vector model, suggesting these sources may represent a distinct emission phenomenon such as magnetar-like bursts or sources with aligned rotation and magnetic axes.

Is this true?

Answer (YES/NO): NO